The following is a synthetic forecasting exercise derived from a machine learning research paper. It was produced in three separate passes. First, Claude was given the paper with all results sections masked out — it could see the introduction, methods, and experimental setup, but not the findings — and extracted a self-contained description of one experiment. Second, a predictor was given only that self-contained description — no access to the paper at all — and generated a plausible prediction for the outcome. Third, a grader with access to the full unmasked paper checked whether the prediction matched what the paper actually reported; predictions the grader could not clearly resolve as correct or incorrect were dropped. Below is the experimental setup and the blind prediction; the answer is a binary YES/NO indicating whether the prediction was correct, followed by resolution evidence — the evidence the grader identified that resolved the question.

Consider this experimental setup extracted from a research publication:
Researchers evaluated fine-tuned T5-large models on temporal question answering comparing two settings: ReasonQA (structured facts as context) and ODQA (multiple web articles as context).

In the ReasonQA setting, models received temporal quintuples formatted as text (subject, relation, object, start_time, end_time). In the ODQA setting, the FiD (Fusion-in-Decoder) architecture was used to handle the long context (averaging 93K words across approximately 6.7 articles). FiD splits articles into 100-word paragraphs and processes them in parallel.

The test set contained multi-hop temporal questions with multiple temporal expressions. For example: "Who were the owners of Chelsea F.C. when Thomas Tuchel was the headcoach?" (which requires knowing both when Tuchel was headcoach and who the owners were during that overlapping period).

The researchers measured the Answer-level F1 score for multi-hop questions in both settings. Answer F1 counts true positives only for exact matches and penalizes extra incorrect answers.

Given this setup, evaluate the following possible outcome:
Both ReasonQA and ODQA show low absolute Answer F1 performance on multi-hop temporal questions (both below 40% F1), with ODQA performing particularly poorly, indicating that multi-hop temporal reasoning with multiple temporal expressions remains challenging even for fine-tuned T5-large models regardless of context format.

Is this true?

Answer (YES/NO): NO